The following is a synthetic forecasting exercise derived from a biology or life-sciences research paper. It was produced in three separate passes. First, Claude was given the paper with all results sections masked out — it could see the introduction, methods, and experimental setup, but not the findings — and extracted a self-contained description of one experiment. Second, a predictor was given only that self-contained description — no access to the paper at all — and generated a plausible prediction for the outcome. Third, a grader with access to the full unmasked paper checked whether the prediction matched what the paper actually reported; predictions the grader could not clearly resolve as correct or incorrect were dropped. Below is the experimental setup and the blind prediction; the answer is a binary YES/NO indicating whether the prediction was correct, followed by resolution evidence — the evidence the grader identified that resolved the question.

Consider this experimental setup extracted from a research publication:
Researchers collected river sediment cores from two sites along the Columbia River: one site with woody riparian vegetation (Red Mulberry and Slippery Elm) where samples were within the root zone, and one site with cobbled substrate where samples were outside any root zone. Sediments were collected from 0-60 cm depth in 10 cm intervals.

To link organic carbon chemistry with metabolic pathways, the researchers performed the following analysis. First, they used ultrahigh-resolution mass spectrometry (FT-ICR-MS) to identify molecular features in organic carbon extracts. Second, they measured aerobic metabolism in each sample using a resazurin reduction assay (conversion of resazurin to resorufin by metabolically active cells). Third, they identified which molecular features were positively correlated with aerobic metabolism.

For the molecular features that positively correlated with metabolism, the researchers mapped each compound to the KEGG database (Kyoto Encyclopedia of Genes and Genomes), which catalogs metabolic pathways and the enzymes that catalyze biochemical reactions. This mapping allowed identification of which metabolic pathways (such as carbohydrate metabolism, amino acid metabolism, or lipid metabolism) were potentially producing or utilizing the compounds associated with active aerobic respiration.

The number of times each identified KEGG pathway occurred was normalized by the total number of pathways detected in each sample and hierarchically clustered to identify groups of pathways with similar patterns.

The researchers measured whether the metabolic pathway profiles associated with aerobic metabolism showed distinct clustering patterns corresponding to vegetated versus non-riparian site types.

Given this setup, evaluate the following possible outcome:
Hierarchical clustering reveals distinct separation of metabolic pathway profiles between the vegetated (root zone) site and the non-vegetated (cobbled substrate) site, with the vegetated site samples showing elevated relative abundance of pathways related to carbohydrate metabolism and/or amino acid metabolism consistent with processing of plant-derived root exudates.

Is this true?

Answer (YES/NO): NO